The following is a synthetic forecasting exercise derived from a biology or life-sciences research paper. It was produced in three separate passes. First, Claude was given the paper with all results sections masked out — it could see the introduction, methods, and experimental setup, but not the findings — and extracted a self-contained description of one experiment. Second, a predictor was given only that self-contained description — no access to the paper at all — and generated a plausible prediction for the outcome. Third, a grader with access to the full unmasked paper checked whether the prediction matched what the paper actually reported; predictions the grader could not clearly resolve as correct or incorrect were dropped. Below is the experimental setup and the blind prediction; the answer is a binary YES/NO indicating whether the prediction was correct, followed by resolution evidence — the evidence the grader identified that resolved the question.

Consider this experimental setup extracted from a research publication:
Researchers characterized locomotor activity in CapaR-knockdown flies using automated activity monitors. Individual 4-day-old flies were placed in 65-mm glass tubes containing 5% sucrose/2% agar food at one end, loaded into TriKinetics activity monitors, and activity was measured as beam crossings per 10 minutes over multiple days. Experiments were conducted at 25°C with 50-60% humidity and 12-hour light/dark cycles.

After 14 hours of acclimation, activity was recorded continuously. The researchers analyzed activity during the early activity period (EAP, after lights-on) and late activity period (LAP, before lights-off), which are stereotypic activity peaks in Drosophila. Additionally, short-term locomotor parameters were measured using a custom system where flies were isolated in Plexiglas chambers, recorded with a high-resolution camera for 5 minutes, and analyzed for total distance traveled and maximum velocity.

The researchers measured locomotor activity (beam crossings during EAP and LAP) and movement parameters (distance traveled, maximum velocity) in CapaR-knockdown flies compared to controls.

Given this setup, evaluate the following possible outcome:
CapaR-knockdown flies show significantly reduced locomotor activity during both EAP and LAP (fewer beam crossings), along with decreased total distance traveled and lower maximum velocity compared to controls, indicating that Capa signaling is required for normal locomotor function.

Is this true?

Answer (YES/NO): YES